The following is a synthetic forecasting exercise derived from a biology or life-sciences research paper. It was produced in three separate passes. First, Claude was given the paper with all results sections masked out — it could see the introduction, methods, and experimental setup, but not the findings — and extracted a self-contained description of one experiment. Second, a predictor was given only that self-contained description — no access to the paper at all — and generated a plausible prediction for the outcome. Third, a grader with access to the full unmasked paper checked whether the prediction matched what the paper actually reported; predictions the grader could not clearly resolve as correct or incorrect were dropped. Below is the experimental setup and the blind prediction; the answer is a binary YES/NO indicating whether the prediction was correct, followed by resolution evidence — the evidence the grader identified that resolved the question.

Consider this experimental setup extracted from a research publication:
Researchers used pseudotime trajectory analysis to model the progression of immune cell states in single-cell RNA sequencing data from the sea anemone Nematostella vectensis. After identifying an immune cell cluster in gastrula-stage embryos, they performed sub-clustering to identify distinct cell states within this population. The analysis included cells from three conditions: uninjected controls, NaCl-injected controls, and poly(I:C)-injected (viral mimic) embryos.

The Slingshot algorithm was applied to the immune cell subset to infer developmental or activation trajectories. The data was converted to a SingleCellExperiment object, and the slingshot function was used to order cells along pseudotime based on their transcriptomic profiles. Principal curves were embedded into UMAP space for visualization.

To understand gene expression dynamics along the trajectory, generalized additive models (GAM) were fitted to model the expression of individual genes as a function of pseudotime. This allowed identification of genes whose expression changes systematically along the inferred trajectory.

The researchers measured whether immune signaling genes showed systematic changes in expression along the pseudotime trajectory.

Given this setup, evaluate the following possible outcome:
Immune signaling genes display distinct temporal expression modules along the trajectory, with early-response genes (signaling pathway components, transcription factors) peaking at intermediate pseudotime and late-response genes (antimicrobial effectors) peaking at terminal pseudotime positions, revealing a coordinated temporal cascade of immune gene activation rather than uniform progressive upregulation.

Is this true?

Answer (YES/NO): NO